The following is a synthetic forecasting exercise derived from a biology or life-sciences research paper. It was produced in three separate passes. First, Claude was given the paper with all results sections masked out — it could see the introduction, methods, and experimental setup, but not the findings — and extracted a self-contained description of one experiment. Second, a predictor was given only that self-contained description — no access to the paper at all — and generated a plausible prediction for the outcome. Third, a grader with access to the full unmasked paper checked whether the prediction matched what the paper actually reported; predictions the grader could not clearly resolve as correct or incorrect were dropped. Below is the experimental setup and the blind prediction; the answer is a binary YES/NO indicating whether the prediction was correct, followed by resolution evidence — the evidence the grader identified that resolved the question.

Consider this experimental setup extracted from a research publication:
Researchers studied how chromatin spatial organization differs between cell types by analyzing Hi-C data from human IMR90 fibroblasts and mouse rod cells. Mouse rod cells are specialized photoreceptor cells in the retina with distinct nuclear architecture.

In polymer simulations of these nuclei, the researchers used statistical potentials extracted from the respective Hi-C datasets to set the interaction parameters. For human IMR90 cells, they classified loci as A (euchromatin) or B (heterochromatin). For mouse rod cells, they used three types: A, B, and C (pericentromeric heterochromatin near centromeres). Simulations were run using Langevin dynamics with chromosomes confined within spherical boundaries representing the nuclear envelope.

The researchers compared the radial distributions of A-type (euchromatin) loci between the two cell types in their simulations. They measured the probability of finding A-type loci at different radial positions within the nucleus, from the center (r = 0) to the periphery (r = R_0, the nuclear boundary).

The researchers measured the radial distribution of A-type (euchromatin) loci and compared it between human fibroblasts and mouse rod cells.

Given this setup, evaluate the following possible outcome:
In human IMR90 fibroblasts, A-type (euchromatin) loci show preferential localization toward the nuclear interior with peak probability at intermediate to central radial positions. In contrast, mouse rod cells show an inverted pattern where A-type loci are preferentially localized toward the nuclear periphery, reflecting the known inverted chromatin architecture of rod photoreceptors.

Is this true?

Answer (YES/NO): YES